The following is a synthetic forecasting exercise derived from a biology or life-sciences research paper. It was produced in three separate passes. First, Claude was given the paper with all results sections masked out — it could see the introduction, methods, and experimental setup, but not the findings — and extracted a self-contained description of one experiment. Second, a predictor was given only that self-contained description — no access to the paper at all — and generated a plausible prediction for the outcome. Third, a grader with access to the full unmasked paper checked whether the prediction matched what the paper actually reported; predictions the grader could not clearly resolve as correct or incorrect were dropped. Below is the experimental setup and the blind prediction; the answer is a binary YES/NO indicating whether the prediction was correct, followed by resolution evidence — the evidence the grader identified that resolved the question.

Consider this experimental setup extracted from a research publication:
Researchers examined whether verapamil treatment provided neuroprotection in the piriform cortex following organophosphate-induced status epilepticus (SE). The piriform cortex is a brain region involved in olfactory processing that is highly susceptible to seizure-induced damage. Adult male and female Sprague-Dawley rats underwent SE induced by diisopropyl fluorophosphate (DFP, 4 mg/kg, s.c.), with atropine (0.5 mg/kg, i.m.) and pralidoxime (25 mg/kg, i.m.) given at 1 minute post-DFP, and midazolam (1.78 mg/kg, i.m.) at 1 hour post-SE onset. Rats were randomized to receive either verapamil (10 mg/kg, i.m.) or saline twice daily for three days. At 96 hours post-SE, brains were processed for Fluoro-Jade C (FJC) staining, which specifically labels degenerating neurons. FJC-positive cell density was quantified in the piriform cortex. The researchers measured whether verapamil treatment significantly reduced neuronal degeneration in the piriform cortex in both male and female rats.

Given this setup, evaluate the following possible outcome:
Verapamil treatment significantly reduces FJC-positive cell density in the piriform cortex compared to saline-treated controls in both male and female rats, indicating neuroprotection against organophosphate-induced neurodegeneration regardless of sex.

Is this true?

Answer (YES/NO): YES